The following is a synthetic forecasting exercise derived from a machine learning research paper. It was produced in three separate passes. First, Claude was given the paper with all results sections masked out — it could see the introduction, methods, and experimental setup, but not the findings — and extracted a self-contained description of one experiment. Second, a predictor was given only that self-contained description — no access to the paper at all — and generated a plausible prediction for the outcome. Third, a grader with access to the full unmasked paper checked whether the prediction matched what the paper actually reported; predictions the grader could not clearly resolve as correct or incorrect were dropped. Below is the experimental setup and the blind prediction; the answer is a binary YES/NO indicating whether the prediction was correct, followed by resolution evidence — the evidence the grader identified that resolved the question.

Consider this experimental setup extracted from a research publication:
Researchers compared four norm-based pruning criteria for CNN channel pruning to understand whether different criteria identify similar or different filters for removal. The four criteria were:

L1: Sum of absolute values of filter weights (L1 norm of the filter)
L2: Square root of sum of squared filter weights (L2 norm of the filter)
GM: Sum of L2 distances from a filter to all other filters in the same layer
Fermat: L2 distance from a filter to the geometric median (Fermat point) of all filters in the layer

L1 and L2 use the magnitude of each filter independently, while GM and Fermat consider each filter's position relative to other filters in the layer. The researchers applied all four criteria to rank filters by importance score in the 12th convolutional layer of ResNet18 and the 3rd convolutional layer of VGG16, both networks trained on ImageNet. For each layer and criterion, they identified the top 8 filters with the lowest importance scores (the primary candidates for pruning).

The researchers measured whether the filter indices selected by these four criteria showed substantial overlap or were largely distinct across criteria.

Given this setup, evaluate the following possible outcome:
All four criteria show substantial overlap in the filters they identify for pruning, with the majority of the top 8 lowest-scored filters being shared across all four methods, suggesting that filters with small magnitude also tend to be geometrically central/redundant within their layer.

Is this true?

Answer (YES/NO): YES